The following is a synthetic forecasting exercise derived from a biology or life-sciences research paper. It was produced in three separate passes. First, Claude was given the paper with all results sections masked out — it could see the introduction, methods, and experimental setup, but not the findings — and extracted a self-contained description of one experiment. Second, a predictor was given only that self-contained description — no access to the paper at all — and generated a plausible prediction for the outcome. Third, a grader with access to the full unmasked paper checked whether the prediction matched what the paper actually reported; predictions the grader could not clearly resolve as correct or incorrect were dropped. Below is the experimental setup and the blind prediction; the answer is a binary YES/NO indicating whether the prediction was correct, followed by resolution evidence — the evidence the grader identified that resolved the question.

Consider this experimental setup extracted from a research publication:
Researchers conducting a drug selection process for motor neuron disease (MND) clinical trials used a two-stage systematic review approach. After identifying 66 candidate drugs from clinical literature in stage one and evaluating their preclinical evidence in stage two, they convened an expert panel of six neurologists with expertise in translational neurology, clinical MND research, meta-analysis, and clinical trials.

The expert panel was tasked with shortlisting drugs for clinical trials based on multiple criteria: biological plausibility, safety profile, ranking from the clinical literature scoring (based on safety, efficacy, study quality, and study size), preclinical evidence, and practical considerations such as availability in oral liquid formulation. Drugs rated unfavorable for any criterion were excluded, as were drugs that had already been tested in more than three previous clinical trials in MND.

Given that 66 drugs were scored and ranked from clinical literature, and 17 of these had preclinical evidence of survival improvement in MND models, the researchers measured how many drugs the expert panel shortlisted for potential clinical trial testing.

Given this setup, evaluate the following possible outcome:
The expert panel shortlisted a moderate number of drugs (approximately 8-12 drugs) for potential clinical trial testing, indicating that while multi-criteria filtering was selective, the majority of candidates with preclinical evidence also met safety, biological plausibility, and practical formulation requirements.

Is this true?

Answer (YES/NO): NO